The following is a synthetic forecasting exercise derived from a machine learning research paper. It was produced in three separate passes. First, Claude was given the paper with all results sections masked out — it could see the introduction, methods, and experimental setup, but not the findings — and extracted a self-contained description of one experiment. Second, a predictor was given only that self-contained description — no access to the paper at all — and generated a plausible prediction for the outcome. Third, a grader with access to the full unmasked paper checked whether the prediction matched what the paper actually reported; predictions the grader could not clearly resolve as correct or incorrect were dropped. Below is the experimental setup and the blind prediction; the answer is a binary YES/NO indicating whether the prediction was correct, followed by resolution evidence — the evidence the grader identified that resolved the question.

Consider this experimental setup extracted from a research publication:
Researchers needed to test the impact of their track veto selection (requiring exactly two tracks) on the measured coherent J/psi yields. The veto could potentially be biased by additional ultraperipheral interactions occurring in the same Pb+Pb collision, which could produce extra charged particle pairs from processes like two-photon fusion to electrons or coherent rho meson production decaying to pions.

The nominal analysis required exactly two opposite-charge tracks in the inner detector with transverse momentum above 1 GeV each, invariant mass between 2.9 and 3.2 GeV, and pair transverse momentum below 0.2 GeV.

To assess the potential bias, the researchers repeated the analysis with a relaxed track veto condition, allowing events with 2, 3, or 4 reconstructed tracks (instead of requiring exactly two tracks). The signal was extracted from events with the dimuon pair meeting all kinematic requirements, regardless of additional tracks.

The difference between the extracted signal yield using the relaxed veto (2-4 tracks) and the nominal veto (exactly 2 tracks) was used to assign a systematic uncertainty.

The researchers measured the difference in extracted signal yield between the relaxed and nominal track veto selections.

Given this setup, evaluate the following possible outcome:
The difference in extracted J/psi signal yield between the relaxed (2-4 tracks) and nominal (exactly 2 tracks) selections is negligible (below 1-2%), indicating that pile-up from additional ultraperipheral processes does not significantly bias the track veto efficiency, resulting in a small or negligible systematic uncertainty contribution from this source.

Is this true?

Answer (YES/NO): NO